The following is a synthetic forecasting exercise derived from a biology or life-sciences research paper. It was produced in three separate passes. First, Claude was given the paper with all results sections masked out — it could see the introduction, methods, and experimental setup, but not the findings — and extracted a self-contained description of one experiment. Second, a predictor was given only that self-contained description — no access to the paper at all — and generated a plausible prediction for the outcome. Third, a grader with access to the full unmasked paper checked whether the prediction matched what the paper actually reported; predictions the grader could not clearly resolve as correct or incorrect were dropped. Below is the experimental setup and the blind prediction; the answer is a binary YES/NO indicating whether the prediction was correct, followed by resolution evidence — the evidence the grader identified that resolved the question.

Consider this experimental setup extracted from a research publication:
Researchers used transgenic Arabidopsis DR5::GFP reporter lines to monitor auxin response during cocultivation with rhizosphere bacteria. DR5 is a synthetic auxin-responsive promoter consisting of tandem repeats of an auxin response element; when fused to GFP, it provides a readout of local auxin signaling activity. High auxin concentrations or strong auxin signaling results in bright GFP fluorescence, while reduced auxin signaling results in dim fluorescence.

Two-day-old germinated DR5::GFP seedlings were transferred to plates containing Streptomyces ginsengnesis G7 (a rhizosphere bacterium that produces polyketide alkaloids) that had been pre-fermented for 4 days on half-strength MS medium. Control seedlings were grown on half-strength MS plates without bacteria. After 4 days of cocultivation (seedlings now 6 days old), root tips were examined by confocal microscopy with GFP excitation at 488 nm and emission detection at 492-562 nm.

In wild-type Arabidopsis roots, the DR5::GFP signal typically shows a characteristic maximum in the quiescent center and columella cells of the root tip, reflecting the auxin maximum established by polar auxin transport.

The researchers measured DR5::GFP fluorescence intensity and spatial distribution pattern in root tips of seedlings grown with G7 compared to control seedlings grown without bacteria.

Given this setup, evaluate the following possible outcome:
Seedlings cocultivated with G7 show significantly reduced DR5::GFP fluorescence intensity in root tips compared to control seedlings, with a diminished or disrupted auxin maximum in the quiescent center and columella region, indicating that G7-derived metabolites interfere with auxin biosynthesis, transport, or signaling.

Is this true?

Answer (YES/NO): YES